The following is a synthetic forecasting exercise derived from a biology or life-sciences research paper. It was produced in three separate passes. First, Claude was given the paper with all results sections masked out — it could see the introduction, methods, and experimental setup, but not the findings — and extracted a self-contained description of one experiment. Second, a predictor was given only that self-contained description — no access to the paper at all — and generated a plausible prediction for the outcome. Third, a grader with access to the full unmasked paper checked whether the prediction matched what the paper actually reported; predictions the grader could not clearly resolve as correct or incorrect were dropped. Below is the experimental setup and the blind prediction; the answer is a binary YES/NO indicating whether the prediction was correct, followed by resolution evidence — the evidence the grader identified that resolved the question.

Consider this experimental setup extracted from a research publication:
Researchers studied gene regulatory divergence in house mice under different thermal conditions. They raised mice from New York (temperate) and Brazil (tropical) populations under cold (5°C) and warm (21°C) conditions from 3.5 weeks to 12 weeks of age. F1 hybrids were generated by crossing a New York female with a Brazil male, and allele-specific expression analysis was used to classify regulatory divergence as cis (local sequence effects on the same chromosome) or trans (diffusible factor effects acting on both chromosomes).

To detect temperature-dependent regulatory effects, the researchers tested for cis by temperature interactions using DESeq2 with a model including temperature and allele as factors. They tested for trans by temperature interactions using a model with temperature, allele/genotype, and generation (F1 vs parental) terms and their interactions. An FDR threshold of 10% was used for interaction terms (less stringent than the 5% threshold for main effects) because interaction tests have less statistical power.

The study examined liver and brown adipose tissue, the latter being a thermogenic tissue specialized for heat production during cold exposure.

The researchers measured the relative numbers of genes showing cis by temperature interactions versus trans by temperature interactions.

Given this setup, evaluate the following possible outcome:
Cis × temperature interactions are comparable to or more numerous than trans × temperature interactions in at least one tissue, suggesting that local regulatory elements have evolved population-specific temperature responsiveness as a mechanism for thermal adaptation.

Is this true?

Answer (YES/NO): YES